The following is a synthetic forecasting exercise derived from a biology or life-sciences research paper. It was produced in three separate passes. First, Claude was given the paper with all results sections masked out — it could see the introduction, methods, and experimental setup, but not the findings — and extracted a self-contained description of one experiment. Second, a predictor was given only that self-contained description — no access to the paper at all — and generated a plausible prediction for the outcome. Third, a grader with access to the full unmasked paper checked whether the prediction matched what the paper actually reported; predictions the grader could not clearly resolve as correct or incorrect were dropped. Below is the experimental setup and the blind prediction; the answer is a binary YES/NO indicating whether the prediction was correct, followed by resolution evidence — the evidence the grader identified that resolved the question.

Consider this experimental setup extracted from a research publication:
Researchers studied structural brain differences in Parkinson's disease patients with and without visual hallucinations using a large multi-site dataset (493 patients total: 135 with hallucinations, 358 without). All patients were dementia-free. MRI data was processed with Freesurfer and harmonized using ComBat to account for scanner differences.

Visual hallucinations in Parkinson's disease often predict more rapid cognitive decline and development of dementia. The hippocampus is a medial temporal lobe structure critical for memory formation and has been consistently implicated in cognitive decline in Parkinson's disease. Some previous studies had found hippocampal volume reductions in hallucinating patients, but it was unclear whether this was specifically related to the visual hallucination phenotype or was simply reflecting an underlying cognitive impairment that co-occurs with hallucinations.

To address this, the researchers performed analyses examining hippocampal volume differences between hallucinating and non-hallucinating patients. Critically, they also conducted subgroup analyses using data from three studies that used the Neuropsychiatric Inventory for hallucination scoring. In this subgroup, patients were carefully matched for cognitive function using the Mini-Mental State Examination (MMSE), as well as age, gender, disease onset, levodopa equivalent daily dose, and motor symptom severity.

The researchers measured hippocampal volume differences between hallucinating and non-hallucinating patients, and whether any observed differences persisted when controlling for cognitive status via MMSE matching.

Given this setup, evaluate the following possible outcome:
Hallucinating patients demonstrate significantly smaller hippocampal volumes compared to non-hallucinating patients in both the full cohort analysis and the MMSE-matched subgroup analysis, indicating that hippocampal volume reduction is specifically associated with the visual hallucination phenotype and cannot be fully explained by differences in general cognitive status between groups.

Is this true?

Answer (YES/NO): NO